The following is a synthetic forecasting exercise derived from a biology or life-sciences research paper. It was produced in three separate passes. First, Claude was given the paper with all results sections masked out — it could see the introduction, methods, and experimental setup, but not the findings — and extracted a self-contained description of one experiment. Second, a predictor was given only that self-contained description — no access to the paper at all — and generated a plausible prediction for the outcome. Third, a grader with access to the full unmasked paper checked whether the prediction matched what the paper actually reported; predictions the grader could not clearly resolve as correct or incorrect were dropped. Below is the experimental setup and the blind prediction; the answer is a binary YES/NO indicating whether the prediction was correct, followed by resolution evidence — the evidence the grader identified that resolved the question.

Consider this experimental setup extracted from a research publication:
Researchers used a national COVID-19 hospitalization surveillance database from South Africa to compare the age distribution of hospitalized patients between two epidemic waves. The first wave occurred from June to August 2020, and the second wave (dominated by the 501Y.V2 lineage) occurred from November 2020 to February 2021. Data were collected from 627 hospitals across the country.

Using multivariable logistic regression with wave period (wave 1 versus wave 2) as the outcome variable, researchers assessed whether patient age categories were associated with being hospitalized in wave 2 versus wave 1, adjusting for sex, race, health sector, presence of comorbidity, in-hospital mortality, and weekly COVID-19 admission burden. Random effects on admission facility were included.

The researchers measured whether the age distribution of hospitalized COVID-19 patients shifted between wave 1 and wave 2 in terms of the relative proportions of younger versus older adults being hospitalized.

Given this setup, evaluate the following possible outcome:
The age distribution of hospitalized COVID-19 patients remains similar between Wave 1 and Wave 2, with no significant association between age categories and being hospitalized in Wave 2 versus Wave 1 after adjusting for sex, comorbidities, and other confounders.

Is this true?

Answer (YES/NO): NO